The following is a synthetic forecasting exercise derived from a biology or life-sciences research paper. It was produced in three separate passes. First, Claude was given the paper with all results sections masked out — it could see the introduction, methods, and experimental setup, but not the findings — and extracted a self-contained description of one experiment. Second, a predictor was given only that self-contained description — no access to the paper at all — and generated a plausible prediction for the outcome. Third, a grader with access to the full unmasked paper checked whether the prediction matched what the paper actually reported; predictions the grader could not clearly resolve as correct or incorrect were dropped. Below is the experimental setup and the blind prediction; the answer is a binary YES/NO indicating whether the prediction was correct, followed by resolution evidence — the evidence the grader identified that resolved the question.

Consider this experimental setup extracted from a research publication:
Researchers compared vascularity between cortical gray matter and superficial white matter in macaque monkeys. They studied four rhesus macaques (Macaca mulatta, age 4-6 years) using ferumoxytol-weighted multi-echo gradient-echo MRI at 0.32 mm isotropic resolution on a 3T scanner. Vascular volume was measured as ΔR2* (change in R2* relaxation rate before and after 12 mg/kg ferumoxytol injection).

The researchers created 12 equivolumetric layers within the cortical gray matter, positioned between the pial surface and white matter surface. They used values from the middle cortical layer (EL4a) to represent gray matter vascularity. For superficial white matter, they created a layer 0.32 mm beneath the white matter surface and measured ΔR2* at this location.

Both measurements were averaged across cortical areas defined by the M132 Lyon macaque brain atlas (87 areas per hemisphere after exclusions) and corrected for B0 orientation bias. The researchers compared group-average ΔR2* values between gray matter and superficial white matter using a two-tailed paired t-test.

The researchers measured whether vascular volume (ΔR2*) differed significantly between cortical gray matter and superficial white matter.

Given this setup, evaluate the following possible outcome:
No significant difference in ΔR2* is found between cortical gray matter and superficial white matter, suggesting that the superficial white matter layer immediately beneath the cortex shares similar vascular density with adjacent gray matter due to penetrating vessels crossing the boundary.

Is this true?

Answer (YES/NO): NO